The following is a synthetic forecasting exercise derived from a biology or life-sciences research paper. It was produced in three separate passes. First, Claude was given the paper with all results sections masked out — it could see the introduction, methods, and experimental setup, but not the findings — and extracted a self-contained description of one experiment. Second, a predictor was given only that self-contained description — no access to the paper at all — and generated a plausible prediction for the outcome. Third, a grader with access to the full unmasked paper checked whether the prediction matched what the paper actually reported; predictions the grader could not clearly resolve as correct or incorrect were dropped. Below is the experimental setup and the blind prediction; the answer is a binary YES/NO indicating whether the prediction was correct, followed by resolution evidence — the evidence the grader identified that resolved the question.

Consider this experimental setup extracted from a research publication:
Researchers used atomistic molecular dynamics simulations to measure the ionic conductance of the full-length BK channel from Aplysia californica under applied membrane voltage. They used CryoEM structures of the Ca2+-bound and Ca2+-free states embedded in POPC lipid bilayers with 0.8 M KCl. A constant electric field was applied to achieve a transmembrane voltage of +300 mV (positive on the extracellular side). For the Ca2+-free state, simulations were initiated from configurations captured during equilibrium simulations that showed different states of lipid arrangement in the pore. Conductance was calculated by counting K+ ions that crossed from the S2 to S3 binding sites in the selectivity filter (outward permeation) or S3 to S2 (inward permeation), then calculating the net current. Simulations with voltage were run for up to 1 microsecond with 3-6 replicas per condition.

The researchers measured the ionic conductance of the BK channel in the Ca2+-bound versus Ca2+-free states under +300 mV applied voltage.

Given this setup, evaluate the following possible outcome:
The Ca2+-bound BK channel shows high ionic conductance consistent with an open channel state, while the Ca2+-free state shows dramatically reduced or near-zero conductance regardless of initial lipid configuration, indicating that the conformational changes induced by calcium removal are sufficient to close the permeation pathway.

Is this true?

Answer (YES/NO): NO